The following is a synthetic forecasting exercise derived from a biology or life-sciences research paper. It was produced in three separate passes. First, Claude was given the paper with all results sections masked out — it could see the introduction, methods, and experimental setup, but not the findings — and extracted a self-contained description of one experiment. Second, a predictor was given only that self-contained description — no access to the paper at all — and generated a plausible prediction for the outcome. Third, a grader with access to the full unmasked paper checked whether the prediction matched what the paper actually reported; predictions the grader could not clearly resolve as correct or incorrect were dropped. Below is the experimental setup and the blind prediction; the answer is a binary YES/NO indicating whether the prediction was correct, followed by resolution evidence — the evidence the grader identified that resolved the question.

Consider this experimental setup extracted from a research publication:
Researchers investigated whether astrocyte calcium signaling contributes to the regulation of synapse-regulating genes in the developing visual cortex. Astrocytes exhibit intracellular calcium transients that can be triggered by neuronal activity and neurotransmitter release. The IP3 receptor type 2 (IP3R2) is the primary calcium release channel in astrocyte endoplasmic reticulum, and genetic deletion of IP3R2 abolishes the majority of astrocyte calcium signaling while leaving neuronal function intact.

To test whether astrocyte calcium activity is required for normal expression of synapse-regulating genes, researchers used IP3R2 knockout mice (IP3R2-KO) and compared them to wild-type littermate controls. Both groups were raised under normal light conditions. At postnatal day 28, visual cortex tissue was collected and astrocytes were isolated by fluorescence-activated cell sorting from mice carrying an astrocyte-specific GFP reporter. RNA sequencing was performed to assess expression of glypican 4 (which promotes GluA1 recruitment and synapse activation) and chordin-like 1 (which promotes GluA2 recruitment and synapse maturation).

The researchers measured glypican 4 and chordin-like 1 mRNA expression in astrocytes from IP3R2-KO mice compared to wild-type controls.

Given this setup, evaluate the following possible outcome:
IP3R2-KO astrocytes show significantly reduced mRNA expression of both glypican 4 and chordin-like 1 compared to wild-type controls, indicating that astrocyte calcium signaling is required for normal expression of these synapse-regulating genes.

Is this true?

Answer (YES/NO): NO